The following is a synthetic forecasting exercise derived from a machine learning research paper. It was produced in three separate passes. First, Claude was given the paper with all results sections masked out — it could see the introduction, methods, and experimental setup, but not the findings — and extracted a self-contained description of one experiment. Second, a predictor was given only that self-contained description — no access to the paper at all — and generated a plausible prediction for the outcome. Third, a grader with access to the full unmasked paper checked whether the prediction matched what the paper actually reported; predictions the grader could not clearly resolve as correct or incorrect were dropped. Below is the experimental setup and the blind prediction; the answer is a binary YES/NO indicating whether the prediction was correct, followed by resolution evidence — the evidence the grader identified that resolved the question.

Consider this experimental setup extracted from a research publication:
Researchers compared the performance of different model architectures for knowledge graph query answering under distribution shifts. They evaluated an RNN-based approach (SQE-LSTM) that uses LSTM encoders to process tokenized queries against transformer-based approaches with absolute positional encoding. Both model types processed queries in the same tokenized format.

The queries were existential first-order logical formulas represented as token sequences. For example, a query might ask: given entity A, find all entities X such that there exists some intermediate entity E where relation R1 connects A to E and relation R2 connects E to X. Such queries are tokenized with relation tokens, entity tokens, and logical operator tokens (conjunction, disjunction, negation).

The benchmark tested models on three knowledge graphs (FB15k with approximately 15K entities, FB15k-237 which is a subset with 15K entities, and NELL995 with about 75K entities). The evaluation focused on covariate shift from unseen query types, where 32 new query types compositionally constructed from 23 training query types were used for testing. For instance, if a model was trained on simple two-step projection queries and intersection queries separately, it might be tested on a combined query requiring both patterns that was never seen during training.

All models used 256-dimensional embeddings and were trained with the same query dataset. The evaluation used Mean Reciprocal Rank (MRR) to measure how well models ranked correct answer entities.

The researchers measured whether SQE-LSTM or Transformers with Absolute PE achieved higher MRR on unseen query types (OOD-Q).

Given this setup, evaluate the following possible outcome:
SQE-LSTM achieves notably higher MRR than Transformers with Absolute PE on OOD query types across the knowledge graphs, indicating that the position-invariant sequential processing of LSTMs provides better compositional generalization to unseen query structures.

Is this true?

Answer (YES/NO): YES